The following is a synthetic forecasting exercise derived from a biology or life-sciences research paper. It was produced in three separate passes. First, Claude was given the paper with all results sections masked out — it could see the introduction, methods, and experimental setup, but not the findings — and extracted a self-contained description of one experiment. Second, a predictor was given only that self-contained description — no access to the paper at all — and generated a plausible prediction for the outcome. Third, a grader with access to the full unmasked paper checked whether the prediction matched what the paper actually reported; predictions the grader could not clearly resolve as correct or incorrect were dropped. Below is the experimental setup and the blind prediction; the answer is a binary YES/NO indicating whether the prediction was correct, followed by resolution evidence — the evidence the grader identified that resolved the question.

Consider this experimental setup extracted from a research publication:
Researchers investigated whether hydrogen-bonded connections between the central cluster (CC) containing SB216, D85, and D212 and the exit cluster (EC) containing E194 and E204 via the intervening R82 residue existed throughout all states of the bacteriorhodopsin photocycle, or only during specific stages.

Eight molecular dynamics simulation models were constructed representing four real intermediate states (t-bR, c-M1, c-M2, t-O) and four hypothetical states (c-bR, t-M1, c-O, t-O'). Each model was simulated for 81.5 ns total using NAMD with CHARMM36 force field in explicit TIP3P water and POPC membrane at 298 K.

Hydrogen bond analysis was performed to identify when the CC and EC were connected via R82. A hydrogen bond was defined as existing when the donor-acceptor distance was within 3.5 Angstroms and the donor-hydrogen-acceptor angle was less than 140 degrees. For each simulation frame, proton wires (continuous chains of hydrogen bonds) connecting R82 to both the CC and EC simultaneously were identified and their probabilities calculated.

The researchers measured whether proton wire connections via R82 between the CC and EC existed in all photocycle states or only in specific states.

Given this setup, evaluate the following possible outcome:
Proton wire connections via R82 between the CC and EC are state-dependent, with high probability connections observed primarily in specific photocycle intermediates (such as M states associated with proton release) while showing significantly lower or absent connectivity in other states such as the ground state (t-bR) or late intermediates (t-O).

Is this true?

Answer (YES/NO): NO